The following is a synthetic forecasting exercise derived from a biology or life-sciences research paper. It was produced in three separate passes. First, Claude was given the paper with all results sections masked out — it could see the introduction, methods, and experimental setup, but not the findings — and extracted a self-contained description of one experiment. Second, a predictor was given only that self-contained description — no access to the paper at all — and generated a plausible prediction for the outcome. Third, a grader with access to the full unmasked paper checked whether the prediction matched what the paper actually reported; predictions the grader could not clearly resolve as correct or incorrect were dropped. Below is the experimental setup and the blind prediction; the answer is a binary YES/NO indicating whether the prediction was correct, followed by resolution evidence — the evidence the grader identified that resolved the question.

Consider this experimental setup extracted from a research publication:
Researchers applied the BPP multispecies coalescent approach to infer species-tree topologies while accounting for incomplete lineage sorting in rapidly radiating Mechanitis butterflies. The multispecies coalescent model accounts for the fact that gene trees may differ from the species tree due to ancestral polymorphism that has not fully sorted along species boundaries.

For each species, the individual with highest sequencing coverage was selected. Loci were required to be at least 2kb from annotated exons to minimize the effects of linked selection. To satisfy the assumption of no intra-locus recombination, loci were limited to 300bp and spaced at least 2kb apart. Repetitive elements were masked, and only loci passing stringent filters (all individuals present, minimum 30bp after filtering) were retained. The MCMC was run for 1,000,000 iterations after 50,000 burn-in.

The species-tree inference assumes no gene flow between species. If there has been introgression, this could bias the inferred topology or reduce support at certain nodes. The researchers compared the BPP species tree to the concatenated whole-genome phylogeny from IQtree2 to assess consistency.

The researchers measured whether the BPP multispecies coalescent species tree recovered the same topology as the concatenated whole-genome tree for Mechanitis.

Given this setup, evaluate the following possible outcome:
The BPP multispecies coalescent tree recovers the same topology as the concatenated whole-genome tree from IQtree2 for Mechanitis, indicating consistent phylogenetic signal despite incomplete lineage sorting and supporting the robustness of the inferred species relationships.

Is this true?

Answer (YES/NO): NO